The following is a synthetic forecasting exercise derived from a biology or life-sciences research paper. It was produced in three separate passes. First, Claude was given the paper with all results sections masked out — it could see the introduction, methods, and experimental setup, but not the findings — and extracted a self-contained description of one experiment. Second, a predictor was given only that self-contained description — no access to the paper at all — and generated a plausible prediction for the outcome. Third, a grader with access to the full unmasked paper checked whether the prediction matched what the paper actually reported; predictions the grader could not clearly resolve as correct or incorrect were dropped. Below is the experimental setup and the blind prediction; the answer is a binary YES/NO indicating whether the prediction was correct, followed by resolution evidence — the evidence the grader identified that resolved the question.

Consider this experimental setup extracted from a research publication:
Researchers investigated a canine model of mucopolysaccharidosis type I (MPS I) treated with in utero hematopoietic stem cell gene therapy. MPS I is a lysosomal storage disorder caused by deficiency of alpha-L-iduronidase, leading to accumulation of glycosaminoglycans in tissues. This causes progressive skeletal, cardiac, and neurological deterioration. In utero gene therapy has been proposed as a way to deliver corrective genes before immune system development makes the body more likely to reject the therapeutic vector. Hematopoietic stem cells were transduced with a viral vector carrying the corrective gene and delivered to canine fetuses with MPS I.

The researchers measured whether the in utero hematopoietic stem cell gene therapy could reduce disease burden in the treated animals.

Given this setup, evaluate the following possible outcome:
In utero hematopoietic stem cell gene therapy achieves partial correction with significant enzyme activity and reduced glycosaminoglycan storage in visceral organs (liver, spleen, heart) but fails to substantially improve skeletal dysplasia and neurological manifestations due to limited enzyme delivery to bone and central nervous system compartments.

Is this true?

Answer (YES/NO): NO